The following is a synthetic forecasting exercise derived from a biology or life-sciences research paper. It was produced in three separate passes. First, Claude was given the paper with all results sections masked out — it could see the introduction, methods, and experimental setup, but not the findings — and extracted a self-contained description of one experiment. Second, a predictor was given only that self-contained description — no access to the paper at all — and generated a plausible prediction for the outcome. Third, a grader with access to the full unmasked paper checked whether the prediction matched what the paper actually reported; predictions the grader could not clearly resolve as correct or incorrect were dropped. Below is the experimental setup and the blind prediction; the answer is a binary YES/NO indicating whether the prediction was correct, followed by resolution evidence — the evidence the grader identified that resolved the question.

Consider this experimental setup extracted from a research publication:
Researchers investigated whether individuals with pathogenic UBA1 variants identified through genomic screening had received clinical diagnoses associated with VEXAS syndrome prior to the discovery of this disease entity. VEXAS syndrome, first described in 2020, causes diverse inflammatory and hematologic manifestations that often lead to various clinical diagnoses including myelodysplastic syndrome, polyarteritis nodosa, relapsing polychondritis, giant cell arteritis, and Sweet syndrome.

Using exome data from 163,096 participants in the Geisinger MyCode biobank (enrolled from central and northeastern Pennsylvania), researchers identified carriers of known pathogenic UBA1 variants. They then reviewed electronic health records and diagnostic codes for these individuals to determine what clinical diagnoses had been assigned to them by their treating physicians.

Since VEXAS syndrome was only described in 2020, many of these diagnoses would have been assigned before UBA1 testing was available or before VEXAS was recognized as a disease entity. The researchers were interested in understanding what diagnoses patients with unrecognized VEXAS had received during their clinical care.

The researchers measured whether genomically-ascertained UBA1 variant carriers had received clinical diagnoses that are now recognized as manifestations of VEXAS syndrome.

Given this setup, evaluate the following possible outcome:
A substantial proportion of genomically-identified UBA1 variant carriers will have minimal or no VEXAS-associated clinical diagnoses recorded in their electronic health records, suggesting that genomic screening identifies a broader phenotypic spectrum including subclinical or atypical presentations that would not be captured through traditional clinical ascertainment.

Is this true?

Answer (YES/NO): YES